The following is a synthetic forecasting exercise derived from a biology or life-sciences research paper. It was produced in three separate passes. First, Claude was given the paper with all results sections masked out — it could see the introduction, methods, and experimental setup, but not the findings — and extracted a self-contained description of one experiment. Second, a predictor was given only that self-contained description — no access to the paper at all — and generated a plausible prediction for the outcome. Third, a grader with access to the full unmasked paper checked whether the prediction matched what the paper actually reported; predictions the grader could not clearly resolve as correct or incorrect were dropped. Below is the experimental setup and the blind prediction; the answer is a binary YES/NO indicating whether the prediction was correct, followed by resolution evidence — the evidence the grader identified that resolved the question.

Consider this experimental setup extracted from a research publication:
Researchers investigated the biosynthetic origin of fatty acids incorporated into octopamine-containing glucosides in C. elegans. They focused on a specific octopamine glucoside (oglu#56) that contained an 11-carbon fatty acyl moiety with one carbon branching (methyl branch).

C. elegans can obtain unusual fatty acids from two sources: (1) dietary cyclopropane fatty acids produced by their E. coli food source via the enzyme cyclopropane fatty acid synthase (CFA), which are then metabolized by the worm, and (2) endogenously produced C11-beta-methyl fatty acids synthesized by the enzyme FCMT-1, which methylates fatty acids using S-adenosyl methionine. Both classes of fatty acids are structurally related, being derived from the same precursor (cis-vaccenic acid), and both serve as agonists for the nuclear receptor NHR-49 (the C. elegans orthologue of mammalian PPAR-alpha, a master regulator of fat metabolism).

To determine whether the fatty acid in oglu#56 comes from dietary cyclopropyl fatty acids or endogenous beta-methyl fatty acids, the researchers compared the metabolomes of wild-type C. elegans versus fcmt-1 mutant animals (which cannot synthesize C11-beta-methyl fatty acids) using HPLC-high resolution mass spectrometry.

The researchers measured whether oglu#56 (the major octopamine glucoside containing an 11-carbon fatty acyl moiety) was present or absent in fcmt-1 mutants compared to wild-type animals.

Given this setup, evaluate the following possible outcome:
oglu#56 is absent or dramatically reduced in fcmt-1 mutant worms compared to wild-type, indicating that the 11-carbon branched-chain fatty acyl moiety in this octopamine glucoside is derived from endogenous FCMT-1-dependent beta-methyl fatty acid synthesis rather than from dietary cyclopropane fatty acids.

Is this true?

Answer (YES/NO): YES